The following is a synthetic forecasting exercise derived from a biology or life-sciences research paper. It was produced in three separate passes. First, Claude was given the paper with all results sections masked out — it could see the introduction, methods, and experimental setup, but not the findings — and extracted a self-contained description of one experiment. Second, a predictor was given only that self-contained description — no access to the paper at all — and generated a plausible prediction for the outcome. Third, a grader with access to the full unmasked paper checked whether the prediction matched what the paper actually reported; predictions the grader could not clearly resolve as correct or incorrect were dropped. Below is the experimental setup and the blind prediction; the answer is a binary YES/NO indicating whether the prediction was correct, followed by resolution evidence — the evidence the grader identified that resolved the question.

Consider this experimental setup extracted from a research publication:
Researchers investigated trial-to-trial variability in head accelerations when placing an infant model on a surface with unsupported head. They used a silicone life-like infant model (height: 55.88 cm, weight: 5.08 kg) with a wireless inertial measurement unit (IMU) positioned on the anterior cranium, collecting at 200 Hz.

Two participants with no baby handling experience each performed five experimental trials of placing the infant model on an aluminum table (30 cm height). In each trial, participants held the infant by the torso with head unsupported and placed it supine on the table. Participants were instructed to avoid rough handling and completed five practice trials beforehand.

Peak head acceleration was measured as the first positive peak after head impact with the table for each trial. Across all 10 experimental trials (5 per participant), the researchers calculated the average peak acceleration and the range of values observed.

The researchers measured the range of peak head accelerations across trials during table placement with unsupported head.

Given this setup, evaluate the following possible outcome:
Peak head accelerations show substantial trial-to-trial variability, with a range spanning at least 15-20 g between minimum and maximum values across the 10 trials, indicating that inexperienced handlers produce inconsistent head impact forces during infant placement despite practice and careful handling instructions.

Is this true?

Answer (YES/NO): YES